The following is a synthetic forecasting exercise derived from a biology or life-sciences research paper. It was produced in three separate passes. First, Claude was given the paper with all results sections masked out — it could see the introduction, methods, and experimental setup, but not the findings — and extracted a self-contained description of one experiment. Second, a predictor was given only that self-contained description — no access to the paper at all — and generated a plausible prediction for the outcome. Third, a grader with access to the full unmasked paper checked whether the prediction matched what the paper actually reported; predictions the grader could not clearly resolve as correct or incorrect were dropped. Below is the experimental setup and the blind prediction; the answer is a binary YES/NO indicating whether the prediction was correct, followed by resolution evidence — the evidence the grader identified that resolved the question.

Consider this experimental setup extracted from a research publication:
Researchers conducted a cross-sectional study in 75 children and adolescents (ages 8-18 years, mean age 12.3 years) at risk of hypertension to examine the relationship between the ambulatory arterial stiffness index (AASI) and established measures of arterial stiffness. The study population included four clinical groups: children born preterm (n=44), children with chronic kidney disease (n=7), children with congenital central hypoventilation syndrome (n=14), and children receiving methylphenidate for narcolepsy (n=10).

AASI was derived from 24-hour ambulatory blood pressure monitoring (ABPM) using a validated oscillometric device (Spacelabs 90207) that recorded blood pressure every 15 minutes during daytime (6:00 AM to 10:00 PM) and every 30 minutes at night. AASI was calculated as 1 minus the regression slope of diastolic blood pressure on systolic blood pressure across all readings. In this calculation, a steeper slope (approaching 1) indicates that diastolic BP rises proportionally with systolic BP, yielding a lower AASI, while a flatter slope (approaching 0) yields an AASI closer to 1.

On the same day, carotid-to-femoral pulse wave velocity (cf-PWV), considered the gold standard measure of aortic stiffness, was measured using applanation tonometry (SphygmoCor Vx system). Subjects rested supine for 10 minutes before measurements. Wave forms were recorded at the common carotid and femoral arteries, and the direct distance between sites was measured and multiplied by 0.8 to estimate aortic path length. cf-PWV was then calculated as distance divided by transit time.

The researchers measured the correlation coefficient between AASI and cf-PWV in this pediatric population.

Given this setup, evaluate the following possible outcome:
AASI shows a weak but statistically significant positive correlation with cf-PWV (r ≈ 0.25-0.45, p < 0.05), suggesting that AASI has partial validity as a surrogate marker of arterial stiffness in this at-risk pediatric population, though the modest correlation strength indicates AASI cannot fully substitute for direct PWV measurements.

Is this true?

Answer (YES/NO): NO